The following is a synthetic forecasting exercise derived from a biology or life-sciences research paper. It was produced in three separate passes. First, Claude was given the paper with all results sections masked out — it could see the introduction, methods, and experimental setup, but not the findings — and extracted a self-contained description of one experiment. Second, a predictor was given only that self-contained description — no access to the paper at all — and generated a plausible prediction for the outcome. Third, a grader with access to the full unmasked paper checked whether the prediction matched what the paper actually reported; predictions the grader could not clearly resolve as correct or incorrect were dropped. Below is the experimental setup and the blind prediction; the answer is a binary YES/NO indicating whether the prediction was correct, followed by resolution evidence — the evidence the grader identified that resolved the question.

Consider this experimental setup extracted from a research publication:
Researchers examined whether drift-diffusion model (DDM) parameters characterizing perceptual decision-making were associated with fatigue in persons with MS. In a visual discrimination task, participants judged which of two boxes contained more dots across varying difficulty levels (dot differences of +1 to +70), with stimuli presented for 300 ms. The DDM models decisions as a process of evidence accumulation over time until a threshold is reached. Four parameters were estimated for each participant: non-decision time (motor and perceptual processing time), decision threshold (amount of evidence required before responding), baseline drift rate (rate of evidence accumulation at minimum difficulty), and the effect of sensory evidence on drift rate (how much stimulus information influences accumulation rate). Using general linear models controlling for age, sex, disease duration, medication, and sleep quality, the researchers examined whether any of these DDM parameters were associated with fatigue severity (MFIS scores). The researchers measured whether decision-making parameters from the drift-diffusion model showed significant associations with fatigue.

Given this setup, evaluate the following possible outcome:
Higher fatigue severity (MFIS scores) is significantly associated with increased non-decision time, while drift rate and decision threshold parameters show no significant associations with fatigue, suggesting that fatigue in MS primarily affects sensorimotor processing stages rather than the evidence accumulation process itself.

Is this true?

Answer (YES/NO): NO